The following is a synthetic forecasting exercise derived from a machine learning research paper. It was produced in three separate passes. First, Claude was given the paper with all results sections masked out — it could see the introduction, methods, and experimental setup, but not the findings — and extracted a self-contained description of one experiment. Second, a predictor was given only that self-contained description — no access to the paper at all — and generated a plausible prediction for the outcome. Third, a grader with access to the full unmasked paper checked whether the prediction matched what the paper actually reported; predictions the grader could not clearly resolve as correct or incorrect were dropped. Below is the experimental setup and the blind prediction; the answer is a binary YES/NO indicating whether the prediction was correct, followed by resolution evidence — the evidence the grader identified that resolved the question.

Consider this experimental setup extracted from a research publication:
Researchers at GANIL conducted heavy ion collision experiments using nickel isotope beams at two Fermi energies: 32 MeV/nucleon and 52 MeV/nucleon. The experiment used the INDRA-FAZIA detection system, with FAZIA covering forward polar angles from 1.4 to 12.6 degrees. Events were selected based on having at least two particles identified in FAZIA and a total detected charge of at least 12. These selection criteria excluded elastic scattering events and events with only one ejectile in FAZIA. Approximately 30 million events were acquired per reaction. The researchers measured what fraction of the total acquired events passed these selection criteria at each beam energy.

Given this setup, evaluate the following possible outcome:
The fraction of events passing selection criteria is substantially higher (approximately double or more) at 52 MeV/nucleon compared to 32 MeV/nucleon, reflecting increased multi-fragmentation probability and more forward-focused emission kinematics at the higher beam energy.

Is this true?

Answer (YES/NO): NO